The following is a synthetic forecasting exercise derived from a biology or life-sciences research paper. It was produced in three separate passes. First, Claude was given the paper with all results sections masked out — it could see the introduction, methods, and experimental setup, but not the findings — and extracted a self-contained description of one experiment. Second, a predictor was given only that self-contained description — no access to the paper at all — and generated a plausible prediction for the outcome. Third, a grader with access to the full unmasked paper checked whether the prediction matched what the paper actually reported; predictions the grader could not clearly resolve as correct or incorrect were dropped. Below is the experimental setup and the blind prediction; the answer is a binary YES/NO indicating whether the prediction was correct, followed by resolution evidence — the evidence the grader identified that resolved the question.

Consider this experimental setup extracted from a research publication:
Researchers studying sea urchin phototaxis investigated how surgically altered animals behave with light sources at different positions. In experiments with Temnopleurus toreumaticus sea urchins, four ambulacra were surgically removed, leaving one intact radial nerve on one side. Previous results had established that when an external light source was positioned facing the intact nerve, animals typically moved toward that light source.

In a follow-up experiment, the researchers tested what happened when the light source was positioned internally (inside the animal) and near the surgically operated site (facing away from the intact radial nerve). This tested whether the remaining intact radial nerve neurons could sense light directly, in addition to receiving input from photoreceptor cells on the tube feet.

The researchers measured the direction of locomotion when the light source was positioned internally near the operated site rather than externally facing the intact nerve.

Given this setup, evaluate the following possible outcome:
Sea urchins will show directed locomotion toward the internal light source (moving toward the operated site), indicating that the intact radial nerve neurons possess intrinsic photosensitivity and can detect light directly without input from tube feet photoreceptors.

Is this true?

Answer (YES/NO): NO